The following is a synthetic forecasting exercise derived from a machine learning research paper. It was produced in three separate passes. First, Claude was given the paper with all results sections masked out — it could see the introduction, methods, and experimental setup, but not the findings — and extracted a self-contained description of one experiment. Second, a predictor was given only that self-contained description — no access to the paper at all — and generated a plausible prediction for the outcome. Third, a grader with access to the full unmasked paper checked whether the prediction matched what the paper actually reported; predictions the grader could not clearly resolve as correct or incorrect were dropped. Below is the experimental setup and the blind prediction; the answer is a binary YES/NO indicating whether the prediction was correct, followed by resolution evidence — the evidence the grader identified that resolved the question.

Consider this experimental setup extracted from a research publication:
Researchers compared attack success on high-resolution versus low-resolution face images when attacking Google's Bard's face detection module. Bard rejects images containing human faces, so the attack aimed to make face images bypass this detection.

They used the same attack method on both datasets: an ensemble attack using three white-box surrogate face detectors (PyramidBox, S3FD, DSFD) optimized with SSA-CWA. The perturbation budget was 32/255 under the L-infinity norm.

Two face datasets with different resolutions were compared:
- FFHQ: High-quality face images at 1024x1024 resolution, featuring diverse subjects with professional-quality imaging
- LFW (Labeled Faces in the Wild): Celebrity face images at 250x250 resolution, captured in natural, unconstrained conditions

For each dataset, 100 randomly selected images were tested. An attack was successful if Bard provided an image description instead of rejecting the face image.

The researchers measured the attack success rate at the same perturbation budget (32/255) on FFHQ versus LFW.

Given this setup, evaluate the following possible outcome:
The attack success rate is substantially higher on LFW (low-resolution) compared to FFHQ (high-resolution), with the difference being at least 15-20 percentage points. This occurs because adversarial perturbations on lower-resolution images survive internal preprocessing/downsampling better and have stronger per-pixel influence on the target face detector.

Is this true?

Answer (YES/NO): YES